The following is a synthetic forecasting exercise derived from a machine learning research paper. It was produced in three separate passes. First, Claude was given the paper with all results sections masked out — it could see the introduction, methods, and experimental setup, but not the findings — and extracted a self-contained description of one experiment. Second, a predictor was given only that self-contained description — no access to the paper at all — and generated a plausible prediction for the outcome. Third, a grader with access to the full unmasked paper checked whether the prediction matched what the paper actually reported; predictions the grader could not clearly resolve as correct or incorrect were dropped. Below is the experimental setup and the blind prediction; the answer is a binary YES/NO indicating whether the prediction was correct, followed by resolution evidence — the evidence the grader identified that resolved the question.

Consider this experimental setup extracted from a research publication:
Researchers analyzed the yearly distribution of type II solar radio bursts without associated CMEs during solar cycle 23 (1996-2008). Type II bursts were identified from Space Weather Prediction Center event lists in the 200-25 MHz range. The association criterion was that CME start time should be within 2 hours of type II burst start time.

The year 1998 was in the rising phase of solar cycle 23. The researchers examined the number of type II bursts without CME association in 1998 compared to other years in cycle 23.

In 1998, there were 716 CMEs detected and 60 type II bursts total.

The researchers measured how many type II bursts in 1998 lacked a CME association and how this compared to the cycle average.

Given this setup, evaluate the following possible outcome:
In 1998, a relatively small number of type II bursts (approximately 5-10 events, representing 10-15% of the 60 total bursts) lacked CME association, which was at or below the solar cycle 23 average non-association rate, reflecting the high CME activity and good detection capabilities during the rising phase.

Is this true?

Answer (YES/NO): NO